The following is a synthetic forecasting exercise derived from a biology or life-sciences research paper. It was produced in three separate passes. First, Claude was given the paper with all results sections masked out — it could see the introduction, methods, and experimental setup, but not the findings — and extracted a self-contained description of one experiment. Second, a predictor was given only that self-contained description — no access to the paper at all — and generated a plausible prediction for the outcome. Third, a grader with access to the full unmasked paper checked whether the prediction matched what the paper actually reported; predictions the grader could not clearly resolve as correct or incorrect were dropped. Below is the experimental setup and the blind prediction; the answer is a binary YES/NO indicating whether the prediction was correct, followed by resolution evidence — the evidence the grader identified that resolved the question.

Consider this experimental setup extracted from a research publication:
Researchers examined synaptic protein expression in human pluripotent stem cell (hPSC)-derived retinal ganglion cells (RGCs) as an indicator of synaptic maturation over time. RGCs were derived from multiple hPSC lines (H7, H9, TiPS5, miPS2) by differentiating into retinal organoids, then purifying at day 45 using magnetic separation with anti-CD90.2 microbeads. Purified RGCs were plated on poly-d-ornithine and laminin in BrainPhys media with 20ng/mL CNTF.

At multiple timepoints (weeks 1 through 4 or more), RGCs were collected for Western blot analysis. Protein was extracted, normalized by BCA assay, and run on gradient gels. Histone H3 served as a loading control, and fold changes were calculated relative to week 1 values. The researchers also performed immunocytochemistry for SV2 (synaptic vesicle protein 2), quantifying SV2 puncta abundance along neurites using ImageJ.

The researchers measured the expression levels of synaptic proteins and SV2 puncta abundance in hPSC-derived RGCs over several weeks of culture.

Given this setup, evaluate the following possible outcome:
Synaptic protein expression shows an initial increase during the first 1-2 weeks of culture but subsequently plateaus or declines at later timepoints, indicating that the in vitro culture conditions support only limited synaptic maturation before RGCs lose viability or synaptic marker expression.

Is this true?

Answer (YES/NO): NO